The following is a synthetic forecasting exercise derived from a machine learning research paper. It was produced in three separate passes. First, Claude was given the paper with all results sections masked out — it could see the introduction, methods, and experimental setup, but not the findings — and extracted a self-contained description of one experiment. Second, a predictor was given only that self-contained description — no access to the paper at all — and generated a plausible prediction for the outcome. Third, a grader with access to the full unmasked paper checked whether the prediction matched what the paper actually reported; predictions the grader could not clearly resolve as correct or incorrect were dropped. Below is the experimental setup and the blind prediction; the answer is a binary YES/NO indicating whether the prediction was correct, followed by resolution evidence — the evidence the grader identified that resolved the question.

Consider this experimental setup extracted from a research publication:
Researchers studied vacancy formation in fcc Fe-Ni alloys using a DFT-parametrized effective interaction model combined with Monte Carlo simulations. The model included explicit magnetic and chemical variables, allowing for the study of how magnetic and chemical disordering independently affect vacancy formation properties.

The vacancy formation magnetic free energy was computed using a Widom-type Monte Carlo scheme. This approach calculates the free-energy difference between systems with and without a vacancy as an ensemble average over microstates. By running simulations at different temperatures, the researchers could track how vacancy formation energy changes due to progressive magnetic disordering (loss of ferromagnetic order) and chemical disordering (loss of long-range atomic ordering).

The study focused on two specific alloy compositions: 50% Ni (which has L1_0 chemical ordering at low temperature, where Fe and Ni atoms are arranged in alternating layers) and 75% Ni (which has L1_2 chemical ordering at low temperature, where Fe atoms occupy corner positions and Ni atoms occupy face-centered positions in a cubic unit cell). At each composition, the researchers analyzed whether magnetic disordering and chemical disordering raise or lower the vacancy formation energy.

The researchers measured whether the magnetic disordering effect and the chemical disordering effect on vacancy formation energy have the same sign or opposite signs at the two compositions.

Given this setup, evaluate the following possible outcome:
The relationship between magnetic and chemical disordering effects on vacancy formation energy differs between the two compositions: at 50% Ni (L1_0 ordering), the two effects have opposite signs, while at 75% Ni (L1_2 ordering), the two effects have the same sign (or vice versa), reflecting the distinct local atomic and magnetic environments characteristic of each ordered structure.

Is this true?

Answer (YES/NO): NO